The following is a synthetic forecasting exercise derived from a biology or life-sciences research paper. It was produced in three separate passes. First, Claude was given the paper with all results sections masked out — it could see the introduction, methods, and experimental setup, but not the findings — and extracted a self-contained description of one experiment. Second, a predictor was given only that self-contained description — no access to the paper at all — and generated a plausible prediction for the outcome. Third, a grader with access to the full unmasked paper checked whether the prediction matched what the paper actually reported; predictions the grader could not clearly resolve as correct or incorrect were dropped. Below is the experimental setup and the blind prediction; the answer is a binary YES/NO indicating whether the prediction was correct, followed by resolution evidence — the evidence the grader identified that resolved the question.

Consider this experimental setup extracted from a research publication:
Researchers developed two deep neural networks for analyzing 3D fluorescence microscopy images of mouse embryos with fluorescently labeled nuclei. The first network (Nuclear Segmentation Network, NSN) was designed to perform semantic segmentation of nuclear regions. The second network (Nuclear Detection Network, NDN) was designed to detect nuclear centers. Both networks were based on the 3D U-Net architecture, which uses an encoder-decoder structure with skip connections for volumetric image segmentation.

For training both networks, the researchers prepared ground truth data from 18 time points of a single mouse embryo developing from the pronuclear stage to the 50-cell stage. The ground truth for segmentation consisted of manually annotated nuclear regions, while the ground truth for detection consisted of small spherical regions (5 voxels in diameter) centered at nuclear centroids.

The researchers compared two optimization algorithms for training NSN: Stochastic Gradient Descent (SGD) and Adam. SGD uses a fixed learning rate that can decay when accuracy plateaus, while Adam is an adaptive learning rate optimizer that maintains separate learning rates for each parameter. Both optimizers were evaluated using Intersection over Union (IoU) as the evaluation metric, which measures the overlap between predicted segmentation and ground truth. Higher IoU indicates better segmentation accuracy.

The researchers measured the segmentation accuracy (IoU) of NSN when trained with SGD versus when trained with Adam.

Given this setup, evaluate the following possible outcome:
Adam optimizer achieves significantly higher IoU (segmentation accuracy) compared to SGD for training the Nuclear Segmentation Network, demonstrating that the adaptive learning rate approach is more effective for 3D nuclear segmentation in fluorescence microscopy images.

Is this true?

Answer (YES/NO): NO